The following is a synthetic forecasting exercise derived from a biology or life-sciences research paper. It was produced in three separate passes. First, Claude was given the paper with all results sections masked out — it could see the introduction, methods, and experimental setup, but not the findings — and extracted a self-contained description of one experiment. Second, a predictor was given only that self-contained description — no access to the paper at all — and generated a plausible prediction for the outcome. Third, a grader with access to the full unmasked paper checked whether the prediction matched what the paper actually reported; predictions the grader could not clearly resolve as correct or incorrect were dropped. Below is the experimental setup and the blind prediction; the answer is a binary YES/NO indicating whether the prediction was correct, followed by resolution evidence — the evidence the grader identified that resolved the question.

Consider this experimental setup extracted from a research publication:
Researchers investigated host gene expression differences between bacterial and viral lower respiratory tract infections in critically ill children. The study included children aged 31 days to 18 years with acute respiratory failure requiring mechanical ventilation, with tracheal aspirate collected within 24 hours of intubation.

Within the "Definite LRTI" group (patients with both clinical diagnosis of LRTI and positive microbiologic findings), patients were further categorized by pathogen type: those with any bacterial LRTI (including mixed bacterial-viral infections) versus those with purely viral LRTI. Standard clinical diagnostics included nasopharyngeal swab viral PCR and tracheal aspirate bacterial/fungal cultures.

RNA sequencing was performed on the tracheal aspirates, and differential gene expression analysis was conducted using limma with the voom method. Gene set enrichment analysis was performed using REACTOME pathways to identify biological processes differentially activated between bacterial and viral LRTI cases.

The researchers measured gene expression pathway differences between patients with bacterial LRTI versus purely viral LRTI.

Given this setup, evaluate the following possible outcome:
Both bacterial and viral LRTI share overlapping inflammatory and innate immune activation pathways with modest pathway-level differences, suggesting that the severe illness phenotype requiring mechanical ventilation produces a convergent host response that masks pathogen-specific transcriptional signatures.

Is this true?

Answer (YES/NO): NO